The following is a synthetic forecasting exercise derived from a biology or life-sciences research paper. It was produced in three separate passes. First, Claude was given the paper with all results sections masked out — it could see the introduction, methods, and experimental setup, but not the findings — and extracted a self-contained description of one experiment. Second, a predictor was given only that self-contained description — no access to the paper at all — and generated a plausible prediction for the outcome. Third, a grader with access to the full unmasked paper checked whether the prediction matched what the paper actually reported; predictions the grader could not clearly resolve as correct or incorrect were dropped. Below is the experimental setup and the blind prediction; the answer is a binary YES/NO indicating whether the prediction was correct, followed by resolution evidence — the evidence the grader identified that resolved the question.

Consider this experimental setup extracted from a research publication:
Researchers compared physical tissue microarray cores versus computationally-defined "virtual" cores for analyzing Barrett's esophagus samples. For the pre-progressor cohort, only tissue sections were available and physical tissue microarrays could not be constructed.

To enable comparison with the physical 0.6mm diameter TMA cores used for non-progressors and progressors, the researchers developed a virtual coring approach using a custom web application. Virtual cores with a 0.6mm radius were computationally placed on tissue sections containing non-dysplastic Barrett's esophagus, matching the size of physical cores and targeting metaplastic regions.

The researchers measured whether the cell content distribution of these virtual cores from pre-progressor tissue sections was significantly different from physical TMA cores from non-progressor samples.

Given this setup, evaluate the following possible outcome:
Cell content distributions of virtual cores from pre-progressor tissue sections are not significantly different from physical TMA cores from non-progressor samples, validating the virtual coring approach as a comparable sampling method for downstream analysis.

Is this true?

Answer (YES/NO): YES